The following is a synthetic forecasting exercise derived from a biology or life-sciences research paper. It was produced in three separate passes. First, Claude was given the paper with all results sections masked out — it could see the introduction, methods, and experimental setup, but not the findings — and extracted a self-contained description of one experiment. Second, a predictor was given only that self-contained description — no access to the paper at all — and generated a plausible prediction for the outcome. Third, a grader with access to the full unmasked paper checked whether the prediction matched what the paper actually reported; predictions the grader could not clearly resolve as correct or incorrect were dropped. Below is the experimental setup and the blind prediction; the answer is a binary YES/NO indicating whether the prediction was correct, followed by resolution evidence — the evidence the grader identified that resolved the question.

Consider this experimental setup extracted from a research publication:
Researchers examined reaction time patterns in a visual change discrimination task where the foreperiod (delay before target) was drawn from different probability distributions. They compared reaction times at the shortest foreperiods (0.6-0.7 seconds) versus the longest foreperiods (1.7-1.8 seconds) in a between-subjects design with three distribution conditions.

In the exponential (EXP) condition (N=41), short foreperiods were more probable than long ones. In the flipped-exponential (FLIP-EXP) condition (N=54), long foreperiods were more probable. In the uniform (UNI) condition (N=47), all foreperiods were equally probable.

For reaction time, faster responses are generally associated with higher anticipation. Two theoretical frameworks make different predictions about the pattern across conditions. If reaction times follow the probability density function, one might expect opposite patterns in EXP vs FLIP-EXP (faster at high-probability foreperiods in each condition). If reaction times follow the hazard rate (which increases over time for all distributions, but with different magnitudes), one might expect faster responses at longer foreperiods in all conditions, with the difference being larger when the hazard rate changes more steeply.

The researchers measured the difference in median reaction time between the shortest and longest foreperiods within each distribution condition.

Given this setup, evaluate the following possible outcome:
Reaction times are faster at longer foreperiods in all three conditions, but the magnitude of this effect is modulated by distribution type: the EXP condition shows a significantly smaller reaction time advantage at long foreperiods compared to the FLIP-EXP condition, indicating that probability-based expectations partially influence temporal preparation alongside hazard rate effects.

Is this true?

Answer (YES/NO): NO